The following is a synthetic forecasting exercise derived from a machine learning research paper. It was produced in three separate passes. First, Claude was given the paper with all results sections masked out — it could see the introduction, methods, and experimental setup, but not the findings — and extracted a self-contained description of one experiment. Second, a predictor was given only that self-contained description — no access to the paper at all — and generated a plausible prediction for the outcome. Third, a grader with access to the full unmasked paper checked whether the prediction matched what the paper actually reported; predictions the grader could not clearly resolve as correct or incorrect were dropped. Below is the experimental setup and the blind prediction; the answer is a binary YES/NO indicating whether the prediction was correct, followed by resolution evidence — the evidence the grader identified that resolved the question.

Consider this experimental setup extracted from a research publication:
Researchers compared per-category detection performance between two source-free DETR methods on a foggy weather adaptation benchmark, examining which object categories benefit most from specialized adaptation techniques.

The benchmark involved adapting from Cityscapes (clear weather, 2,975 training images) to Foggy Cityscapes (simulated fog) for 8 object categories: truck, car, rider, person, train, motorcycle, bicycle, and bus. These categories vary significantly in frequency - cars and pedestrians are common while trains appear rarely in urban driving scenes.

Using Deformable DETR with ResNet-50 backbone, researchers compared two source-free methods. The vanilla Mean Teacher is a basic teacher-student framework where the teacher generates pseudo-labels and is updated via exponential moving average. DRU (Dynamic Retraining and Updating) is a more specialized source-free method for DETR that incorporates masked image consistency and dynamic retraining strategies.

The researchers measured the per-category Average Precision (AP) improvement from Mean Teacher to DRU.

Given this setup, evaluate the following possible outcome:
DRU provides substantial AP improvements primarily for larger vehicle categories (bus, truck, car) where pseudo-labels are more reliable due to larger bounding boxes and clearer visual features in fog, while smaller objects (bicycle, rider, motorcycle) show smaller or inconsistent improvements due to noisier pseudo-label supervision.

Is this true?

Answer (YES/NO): NO